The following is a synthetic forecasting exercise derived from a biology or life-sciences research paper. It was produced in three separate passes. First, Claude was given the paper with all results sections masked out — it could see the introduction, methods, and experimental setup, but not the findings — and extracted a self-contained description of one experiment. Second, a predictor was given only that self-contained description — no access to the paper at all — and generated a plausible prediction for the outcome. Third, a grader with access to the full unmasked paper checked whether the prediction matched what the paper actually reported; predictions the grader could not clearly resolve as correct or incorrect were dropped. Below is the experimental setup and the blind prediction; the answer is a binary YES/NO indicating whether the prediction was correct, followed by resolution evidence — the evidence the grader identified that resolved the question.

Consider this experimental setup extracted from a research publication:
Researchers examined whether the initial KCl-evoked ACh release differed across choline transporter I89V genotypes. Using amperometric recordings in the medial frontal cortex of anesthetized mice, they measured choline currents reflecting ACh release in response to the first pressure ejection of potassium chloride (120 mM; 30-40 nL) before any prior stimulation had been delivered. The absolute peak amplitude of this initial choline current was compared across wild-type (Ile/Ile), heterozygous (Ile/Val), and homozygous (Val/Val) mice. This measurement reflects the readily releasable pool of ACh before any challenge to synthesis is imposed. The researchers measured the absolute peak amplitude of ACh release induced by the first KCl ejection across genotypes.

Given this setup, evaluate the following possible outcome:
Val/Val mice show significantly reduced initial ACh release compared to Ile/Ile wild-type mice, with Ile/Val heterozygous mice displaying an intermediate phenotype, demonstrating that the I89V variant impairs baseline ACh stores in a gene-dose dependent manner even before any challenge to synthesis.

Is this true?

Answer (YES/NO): NO